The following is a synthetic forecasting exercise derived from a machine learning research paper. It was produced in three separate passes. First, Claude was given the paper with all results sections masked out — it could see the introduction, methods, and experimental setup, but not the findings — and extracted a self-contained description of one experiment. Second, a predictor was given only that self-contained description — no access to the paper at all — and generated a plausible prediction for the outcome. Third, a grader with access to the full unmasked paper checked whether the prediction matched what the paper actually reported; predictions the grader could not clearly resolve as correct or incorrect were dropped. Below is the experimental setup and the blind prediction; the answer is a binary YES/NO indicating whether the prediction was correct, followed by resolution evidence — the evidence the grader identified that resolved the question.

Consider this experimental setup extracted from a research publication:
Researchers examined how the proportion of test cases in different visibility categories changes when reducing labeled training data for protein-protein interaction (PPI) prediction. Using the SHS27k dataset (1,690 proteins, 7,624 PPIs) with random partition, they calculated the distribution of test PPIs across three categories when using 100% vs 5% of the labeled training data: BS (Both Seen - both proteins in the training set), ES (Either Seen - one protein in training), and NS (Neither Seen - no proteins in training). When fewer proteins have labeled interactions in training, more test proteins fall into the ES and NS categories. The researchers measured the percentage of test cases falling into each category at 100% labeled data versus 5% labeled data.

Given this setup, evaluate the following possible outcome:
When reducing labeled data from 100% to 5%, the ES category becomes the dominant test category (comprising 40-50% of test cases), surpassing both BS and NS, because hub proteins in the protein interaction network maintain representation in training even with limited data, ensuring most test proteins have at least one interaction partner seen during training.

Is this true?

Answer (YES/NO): YES